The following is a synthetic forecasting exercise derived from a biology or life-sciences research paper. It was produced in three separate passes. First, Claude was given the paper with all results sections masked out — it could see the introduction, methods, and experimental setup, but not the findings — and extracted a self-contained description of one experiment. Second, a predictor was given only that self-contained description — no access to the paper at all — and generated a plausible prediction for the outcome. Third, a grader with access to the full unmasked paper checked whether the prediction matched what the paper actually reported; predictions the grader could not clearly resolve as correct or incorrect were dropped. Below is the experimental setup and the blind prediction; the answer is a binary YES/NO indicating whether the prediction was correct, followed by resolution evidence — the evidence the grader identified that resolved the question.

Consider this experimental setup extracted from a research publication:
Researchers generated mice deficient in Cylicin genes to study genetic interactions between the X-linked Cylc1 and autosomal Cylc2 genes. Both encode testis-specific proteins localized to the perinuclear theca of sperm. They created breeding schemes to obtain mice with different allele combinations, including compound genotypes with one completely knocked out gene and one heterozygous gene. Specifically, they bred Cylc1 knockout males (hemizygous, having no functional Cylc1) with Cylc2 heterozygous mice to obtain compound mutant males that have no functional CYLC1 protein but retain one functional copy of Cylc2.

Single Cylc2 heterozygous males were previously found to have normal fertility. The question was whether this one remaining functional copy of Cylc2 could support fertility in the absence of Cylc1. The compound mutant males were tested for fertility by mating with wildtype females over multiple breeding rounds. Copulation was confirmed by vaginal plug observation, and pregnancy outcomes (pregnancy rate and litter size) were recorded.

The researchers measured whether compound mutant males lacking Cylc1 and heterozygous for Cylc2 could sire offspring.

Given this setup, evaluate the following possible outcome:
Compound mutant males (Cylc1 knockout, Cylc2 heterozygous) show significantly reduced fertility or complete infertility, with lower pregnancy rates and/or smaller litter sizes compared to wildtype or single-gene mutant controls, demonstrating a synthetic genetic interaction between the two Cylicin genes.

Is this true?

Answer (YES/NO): YES